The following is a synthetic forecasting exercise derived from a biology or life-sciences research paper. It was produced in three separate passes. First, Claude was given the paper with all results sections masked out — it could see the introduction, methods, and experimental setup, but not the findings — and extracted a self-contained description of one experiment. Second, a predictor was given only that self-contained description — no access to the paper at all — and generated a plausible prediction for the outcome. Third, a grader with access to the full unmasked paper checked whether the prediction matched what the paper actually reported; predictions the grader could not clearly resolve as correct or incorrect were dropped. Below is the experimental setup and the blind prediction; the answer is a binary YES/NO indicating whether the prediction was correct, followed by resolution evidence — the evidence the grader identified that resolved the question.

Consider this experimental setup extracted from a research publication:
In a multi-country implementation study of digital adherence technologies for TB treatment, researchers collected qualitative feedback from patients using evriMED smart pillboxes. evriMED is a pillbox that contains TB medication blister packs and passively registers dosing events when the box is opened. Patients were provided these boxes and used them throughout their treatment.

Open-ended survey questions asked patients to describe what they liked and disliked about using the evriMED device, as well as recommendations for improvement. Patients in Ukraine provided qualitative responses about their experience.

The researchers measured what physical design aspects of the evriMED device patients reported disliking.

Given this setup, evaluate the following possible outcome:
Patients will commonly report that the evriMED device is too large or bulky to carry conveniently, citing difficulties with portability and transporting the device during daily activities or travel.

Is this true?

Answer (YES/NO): NO